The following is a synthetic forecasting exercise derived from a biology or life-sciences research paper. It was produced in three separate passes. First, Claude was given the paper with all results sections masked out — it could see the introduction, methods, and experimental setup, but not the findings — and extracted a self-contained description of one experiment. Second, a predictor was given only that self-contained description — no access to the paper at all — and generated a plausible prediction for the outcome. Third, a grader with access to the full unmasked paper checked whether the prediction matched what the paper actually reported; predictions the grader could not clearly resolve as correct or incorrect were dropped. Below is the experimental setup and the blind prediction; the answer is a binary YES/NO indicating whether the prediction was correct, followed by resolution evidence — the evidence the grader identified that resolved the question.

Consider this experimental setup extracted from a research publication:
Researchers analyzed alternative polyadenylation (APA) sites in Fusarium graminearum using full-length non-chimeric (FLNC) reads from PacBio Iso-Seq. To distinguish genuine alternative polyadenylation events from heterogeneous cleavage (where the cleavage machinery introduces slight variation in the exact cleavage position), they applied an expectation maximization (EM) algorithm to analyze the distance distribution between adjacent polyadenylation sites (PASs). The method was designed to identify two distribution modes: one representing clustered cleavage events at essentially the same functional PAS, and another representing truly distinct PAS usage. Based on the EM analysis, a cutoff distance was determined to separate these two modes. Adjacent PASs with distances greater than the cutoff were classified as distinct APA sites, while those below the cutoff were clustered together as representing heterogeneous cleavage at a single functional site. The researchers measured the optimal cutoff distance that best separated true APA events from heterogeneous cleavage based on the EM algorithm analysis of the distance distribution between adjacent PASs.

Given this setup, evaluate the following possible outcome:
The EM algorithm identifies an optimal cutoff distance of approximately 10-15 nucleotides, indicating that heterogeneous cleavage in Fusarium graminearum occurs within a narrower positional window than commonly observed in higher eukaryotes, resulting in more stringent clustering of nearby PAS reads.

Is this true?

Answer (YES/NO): NO